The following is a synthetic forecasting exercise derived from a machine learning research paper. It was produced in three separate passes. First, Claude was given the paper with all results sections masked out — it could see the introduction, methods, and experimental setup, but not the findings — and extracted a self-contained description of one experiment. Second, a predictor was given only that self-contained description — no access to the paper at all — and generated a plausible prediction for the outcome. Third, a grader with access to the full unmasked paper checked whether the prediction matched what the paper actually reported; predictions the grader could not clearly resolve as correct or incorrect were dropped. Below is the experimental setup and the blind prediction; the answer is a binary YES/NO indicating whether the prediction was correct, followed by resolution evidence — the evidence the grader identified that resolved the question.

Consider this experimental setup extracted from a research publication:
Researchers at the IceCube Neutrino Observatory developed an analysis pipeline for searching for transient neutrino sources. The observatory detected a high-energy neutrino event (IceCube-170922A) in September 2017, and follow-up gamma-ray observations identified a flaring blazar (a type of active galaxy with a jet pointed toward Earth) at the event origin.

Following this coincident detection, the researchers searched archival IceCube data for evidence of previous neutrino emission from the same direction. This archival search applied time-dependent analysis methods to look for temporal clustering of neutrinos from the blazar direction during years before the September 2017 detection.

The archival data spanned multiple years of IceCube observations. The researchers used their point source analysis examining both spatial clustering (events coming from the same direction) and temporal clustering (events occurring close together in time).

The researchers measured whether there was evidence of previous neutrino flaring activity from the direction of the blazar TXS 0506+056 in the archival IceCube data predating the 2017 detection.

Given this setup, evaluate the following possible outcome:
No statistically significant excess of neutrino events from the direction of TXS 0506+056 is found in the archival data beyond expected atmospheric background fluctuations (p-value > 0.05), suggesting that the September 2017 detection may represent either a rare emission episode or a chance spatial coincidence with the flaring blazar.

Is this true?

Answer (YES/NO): NO